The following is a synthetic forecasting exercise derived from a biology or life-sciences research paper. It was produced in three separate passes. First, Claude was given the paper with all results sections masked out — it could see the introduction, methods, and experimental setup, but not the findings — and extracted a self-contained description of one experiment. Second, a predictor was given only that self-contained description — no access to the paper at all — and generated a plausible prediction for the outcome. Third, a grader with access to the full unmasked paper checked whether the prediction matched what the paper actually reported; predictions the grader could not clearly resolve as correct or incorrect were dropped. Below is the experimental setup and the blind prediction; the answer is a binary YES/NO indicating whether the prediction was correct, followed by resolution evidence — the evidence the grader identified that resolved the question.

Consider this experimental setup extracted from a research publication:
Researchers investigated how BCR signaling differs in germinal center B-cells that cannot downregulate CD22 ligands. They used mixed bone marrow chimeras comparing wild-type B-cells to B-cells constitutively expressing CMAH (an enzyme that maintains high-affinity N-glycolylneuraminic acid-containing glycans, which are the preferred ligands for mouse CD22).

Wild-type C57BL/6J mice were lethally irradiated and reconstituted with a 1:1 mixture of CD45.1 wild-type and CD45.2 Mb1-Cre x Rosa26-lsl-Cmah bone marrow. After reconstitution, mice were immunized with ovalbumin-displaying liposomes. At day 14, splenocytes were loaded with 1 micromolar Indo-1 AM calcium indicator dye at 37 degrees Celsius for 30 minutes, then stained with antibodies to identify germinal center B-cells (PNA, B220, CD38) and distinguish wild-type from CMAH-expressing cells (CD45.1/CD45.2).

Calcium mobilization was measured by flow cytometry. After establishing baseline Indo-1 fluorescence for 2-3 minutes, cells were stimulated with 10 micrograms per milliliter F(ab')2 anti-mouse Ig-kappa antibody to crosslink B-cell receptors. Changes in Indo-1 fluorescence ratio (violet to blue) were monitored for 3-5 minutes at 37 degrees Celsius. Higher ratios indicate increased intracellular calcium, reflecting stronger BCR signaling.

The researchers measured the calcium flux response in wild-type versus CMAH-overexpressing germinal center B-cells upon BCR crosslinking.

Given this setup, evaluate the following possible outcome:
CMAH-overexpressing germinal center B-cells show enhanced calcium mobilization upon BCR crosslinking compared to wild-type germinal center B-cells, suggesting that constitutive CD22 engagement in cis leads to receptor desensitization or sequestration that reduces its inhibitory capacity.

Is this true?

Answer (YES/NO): YES